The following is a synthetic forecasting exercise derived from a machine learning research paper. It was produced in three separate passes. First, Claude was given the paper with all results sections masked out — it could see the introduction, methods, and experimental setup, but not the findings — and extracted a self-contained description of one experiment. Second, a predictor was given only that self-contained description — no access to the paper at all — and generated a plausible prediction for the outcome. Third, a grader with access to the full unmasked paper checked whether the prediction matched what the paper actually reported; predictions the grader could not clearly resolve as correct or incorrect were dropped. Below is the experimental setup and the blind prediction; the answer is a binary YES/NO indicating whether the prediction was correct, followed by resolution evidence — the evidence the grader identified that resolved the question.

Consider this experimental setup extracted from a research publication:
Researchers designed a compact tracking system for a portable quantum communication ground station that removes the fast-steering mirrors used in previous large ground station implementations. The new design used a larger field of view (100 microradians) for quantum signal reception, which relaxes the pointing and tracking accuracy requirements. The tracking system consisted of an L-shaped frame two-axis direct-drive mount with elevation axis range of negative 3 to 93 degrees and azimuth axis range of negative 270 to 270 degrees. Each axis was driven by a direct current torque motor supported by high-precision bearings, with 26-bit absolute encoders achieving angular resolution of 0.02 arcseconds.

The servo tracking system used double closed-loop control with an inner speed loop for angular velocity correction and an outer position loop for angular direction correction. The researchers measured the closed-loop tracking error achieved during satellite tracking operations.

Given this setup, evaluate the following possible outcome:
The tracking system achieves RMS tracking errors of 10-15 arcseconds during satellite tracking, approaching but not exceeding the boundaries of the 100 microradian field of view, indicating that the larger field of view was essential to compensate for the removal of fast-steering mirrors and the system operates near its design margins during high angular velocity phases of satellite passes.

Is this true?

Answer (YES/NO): NO